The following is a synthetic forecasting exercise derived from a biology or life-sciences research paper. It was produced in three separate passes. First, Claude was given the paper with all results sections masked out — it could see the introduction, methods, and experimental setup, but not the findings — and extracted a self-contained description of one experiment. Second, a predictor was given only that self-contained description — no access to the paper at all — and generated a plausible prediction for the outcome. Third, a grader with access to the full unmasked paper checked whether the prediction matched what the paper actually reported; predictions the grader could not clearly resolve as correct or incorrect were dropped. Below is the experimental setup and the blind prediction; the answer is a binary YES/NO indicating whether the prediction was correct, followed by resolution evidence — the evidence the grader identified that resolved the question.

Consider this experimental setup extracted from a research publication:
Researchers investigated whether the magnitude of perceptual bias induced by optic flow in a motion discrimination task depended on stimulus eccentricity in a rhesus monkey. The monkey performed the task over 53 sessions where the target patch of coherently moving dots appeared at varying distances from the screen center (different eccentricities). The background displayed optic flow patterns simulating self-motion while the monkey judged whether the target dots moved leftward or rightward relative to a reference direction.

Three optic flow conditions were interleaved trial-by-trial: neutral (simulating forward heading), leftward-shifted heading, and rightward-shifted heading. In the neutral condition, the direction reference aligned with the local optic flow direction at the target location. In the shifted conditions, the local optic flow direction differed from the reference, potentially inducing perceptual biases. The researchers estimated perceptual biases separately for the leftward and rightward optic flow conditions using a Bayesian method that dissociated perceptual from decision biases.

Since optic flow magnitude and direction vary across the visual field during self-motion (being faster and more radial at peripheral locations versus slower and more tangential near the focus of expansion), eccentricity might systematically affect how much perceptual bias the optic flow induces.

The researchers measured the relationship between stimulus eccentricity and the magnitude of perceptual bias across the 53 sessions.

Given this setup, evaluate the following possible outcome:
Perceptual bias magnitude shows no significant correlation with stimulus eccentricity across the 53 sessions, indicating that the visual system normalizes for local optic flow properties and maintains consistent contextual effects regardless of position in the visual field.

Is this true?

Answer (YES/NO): NO